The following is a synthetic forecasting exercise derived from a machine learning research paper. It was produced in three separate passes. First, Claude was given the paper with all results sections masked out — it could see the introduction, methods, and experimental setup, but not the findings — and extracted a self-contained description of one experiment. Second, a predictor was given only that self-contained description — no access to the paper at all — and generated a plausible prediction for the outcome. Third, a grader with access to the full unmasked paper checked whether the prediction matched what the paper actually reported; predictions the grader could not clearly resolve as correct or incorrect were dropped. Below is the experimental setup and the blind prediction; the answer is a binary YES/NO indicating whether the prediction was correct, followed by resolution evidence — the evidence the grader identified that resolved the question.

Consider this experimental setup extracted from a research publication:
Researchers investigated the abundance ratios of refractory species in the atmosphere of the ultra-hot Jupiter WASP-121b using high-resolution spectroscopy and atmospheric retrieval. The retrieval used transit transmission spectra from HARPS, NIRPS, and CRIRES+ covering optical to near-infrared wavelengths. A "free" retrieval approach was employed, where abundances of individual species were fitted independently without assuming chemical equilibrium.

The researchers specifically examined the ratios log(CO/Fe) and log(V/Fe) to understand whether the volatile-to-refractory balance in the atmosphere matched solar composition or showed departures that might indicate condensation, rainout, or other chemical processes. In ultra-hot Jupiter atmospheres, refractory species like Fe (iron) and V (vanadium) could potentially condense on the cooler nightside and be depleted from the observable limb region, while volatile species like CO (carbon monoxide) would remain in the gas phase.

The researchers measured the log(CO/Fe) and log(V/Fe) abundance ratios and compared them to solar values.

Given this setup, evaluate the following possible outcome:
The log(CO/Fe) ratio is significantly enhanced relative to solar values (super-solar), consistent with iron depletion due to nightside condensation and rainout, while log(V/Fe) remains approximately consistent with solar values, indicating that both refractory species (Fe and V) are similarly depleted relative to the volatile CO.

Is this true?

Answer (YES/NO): NO